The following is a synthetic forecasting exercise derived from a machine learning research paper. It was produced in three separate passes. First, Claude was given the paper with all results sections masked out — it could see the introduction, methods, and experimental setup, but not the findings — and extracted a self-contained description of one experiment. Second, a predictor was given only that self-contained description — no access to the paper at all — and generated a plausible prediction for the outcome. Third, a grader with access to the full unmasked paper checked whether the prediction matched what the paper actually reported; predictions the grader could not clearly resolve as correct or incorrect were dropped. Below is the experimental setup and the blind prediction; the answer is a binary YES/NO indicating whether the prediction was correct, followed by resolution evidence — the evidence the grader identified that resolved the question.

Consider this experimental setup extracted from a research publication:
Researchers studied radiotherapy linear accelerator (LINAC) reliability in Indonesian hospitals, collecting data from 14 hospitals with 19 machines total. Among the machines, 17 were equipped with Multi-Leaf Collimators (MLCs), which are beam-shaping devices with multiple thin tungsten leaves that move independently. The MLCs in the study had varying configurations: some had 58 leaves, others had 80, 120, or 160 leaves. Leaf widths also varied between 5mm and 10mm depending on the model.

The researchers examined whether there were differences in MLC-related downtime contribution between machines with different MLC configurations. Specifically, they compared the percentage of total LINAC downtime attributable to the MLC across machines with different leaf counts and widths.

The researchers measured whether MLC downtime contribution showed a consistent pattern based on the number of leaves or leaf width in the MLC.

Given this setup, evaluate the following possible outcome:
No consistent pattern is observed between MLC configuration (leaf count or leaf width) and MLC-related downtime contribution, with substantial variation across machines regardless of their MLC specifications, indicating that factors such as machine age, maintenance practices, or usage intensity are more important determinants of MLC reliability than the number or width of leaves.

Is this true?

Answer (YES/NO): YES